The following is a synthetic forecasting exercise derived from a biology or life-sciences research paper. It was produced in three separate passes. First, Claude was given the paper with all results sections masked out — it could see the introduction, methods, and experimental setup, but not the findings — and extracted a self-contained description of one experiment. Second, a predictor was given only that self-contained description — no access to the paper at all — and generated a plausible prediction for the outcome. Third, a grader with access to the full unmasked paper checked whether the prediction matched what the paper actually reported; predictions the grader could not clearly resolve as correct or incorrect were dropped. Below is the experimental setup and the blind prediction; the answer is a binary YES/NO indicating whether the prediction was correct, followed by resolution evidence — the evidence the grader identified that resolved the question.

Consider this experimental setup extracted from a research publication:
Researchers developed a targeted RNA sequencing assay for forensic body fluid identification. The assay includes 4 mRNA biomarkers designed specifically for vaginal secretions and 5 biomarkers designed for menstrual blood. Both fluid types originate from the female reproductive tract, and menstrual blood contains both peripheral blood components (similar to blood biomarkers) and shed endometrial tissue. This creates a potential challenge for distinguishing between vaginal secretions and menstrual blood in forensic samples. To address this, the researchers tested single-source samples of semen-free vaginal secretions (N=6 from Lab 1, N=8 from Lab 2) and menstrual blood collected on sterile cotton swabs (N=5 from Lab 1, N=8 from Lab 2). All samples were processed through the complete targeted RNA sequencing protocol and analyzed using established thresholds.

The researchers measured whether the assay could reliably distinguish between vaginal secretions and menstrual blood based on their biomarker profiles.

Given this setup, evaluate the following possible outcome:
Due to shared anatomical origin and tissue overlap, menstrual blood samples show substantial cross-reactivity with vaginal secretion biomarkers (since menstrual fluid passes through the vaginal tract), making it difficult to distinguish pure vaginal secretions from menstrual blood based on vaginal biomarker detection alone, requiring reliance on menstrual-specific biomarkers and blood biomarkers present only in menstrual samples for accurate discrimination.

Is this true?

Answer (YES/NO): YES